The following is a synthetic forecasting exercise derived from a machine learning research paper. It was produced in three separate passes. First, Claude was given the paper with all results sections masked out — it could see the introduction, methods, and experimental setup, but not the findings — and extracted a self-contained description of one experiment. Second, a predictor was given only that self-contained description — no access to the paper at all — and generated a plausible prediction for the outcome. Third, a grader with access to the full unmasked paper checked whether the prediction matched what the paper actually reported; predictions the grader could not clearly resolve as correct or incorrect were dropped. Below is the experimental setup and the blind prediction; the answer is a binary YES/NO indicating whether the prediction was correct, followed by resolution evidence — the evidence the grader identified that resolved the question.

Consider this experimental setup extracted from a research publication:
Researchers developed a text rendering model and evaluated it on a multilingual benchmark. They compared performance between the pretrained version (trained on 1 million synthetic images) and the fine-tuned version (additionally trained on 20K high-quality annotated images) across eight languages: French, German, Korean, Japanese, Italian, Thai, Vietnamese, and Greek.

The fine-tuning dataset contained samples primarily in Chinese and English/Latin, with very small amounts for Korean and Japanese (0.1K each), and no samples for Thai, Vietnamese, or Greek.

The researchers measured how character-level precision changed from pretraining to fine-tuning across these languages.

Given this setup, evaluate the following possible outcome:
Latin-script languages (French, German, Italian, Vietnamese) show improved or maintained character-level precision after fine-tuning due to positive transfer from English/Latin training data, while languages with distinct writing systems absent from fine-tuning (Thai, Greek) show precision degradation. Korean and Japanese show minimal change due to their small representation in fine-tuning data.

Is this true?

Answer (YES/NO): NO